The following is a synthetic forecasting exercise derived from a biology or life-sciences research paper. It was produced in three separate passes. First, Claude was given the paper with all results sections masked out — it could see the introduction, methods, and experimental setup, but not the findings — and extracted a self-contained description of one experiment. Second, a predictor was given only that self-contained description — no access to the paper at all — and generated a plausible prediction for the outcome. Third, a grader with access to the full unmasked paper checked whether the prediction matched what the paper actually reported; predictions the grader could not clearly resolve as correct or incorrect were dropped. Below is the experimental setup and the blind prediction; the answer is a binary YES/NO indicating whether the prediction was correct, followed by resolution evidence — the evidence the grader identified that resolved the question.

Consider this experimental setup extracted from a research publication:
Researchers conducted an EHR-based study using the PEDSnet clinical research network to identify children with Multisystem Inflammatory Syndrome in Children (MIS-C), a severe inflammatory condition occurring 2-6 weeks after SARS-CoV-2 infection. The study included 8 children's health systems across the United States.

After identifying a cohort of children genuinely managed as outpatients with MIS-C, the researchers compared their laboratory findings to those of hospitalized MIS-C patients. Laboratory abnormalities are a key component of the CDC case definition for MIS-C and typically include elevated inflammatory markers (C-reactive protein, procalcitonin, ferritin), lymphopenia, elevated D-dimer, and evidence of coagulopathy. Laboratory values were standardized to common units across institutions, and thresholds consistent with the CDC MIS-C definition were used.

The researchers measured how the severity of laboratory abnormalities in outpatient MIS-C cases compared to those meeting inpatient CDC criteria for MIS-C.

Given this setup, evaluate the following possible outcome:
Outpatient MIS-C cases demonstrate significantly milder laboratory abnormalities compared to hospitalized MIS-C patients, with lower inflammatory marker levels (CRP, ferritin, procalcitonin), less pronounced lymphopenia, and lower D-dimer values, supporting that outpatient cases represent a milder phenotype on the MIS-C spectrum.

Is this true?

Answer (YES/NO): YES